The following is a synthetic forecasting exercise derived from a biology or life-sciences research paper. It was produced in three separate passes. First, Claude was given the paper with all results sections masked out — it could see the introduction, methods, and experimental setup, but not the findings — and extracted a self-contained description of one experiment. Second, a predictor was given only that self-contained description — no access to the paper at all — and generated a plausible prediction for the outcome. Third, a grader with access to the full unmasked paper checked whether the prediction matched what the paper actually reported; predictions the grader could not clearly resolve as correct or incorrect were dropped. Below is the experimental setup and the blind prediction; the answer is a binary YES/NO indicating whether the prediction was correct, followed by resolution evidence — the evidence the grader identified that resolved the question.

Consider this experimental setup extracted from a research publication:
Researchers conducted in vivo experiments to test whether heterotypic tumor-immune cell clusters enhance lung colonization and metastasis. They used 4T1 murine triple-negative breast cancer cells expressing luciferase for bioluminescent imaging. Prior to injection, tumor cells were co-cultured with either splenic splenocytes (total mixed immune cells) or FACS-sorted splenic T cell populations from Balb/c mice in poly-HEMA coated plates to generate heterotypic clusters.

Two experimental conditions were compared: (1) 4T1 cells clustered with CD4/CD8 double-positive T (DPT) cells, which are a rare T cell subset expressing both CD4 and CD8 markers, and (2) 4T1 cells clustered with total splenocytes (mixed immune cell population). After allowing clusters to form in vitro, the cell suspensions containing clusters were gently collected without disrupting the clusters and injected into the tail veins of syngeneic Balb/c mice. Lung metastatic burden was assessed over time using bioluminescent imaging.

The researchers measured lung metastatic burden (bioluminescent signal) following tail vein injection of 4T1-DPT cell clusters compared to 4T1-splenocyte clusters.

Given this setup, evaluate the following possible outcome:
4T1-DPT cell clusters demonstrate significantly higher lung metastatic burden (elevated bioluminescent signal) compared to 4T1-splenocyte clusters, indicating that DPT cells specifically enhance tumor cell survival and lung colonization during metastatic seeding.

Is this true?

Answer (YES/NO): YES